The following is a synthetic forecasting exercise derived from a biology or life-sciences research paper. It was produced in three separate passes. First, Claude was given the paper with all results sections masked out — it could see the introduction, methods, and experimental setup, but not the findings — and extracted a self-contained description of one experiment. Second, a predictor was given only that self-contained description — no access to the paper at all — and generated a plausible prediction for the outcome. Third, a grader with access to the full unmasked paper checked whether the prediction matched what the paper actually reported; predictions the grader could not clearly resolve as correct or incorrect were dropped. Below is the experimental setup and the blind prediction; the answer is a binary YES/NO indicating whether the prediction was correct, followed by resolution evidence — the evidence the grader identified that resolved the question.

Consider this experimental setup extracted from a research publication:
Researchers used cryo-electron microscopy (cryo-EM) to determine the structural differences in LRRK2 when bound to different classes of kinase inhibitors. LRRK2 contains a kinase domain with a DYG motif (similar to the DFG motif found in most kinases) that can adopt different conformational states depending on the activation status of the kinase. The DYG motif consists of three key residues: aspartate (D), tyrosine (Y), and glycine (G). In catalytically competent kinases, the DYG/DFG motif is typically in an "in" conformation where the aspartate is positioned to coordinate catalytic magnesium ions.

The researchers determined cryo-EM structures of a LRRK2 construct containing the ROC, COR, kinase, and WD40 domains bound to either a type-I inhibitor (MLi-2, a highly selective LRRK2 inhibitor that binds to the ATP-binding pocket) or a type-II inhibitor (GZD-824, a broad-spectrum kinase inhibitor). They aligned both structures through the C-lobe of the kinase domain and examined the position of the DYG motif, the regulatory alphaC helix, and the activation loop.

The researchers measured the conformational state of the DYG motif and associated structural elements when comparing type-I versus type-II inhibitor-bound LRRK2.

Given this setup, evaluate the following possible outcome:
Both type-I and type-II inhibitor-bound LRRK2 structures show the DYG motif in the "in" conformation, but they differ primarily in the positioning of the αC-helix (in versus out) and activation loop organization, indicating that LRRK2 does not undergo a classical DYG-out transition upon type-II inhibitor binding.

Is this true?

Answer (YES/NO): NO